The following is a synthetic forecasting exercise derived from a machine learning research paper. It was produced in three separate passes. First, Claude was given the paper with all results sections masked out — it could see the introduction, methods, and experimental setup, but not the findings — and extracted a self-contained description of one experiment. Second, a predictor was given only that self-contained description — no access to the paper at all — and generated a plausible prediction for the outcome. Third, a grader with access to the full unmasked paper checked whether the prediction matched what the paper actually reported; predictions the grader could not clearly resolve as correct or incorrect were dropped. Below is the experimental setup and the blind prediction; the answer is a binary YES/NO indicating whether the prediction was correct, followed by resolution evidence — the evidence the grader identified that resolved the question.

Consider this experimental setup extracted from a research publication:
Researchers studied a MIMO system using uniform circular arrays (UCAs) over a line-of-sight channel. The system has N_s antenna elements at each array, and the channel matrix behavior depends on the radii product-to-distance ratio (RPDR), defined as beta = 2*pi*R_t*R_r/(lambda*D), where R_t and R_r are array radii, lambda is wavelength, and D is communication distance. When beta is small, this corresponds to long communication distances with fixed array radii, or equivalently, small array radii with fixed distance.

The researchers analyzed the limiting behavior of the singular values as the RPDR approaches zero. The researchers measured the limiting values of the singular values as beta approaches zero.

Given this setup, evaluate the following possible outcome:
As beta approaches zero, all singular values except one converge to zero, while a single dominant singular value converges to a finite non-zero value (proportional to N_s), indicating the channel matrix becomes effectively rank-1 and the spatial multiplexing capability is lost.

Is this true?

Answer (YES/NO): YES